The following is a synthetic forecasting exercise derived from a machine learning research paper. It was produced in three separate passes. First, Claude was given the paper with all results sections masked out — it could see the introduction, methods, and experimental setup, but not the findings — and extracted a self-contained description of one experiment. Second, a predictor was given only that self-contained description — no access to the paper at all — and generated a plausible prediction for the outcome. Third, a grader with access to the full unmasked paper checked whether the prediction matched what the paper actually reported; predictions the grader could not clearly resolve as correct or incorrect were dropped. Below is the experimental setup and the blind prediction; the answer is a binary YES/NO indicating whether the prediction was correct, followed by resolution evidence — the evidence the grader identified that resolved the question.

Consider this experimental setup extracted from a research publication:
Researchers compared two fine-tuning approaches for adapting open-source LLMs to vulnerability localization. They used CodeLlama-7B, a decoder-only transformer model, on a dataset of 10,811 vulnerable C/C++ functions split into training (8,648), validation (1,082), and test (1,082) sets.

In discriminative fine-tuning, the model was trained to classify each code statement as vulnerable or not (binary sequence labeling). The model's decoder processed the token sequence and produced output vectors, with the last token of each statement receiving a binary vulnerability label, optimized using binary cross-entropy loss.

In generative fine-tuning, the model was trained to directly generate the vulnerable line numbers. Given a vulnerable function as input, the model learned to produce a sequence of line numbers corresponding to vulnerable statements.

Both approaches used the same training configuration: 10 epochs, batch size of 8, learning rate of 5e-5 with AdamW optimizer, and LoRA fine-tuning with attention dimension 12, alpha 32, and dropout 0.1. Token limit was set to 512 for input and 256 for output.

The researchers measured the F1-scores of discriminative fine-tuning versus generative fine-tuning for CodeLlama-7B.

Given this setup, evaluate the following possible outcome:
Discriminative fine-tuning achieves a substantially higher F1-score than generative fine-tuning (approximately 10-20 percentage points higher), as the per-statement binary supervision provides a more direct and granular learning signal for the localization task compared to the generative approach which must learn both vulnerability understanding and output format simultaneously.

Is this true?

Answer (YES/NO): NO